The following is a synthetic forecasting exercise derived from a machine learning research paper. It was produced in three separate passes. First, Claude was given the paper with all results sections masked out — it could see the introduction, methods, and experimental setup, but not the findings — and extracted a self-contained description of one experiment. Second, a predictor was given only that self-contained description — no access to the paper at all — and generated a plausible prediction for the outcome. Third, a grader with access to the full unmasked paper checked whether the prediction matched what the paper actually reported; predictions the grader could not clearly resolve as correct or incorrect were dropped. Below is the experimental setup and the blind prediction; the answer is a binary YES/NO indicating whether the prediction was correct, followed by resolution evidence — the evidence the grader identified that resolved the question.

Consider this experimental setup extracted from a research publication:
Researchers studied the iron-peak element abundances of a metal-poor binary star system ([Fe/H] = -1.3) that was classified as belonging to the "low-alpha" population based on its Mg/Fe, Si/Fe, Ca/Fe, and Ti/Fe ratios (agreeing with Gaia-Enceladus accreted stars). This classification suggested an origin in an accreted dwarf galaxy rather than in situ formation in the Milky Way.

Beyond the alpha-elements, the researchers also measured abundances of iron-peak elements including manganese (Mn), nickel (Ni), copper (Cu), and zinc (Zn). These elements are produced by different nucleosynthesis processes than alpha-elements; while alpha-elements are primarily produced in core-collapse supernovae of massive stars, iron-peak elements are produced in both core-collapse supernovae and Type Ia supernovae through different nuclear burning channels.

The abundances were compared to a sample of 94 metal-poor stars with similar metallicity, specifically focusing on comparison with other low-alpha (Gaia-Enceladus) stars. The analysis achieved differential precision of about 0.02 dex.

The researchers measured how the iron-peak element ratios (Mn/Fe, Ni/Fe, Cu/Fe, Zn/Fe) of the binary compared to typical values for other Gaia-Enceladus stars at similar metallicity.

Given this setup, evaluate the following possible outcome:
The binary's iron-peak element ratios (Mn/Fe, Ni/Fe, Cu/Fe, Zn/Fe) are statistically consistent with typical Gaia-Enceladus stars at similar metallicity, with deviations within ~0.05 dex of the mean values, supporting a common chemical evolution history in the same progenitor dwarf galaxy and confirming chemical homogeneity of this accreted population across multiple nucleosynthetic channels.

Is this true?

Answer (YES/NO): NO